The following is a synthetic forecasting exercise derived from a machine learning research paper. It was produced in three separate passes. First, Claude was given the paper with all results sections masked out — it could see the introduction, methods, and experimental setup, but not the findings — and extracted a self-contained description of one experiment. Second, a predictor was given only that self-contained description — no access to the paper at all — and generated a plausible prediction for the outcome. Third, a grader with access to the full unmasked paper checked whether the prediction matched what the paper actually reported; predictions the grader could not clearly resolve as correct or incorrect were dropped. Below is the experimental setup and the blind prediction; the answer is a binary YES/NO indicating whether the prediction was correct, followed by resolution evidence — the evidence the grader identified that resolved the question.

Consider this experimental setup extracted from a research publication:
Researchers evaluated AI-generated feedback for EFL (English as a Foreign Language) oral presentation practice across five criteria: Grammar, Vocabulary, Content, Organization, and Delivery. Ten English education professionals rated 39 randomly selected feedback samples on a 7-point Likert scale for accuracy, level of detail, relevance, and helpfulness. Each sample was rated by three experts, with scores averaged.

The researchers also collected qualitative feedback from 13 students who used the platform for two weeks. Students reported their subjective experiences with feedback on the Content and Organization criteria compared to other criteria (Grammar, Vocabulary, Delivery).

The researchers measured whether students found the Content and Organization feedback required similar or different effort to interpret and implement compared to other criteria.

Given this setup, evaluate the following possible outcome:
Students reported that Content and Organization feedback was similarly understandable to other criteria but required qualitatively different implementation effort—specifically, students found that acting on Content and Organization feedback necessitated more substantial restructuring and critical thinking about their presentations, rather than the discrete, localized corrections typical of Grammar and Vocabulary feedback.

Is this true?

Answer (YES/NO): NO